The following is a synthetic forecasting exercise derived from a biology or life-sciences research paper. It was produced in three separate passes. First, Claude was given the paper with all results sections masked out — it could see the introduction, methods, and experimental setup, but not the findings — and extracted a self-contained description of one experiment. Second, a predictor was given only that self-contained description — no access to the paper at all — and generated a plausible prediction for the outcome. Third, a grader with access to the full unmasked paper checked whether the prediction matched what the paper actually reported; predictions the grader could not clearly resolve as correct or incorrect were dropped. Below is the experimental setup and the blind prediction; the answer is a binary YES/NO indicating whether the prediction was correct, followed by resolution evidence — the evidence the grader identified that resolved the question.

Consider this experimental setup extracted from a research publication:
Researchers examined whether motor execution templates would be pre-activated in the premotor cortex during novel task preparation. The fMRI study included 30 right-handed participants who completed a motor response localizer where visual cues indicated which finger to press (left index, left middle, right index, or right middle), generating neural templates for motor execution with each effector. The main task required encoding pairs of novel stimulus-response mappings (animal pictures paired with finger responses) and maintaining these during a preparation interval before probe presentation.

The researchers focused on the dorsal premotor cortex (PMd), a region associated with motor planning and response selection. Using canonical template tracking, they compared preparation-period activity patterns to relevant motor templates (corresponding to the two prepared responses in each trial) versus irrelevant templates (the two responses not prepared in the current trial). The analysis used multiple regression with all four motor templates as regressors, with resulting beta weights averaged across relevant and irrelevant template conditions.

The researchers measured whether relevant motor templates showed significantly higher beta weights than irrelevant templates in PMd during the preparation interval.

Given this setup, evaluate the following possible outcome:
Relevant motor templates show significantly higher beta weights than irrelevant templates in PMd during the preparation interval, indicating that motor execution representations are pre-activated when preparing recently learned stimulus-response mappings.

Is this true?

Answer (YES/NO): YES